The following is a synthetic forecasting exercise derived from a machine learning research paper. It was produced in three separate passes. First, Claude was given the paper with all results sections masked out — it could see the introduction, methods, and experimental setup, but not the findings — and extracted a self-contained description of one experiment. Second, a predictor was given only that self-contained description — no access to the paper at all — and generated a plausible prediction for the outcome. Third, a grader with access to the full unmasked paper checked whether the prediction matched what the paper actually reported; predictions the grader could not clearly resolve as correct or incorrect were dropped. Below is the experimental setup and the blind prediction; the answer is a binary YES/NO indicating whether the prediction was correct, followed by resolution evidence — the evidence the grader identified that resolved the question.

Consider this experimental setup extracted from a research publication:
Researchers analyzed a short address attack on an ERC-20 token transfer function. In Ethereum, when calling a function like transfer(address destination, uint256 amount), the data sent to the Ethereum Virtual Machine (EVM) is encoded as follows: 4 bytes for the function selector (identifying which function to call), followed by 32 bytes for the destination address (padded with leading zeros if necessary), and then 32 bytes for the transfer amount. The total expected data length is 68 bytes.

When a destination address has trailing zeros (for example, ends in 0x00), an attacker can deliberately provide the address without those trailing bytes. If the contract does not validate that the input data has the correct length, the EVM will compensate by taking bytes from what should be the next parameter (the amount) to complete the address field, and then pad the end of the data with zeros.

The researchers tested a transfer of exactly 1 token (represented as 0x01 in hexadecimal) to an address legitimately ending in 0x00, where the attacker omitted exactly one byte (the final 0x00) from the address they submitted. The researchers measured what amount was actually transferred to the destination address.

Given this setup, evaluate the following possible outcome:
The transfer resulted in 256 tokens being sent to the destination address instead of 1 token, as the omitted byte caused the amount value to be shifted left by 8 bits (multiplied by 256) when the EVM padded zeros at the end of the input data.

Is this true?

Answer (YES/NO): YES